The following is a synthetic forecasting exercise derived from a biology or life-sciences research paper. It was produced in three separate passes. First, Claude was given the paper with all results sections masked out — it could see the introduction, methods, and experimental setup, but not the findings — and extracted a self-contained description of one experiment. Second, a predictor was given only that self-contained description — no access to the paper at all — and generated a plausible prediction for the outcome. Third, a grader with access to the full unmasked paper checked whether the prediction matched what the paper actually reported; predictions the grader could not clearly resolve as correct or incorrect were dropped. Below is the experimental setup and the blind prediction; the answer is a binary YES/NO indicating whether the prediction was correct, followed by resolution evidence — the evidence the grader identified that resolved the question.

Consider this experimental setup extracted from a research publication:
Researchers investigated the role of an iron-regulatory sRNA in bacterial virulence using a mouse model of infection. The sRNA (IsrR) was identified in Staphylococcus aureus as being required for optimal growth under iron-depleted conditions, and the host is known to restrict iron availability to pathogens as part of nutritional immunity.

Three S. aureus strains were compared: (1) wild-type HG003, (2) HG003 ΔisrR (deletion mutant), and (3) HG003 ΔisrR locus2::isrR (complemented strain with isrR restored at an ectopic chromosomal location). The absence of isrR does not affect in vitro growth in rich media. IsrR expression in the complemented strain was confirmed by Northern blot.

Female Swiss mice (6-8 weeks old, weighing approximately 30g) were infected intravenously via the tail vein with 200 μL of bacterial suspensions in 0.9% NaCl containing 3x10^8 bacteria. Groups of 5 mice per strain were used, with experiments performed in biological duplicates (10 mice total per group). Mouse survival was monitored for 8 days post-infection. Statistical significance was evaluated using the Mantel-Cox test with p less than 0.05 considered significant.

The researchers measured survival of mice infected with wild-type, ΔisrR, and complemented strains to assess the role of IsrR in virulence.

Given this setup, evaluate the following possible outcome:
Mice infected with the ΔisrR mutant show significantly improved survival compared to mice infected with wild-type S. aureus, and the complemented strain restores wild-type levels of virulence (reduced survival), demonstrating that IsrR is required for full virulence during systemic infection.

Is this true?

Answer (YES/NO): YES